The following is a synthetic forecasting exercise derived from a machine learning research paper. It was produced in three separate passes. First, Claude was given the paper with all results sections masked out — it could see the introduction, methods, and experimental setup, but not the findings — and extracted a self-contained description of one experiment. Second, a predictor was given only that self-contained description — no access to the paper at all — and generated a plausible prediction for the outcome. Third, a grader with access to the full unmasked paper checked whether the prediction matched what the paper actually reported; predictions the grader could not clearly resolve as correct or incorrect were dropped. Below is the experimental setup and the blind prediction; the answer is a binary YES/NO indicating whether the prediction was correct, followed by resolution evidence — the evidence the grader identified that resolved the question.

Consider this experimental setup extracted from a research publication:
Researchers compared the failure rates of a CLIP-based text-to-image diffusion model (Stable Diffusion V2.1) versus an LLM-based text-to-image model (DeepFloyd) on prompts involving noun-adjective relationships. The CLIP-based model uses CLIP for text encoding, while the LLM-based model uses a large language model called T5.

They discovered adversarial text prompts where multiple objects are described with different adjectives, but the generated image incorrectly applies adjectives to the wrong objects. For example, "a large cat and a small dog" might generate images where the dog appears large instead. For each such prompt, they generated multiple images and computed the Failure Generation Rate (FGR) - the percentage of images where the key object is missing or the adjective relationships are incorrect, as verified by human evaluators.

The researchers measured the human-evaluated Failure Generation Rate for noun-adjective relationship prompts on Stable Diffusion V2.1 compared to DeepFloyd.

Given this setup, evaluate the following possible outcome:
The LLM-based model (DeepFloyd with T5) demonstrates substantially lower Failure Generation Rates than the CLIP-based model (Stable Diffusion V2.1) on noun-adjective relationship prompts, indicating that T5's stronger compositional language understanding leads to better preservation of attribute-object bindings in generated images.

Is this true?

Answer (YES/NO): YES